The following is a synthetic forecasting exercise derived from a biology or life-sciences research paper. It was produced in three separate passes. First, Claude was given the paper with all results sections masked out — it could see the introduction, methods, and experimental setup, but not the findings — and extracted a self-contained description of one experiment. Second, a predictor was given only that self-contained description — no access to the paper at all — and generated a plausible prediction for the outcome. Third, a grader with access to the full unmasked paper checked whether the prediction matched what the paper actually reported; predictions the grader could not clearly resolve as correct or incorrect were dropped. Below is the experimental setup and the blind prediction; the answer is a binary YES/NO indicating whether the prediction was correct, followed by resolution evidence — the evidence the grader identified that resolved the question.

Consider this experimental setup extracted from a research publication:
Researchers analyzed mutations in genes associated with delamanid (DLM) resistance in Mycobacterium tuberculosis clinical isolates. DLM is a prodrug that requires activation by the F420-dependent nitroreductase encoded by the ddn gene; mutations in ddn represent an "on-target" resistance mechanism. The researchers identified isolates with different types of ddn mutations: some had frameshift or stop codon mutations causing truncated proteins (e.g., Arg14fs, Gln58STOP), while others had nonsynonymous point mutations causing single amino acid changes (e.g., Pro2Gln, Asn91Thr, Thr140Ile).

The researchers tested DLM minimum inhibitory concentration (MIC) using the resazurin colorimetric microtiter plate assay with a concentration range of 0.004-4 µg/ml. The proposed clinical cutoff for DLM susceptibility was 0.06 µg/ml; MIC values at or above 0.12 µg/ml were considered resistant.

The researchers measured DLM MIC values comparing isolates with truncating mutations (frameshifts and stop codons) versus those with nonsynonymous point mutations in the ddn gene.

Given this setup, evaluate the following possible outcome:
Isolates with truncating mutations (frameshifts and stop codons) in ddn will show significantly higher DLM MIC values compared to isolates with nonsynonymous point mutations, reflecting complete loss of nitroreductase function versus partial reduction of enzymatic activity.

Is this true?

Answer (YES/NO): YES